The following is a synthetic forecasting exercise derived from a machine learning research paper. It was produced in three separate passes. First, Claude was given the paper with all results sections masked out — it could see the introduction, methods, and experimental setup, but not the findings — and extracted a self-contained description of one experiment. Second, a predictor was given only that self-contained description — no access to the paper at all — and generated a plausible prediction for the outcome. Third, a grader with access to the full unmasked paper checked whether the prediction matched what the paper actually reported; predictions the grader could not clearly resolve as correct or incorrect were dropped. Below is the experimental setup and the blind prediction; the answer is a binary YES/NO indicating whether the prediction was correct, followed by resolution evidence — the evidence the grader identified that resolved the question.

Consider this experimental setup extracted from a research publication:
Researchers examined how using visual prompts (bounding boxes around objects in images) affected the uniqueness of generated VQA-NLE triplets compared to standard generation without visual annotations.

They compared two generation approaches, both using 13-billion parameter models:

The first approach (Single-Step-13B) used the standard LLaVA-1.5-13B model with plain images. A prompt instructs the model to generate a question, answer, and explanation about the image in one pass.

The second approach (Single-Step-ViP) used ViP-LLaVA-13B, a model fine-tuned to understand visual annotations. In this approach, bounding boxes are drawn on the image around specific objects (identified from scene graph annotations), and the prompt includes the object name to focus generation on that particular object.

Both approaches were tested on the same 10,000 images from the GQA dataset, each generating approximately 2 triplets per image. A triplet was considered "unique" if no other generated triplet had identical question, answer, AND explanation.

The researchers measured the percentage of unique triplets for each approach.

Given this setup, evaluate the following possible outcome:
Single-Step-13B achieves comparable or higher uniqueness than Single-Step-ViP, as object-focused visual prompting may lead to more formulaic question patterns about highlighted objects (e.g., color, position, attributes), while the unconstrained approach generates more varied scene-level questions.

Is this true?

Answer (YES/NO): NO